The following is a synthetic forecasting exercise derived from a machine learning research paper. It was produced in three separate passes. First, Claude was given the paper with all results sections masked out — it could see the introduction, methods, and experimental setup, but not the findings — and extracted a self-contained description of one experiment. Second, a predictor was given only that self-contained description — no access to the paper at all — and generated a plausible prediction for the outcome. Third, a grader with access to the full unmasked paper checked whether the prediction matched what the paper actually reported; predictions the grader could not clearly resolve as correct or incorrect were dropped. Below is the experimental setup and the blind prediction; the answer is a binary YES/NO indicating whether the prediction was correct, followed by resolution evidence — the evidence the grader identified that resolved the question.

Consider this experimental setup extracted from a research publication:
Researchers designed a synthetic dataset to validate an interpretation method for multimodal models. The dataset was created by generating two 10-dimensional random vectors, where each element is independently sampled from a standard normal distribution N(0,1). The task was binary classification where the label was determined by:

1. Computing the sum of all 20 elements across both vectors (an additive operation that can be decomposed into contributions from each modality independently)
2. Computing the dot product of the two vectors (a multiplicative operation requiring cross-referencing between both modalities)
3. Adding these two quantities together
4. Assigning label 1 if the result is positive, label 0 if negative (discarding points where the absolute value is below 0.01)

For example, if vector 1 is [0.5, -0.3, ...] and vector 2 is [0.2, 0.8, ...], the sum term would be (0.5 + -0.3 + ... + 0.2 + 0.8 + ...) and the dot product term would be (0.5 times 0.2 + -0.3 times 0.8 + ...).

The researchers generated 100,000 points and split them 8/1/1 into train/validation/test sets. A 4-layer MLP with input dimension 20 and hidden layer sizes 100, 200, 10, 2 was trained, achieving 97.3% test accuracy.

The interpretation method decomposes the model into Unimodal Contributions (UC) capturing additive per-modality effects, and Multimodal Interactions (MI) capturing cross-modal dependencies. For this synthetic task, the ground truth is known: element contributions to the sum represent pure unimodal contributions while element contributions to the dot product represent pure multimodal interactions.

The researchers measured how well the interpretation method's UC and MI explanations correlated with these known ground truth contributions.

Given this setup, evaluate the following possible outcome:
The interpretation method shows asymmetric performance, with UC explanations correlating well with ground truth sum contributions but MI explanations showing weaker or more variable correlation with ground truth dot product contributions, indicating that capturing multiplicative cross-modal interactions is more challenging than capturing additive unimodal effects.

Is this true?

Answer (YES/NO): NO